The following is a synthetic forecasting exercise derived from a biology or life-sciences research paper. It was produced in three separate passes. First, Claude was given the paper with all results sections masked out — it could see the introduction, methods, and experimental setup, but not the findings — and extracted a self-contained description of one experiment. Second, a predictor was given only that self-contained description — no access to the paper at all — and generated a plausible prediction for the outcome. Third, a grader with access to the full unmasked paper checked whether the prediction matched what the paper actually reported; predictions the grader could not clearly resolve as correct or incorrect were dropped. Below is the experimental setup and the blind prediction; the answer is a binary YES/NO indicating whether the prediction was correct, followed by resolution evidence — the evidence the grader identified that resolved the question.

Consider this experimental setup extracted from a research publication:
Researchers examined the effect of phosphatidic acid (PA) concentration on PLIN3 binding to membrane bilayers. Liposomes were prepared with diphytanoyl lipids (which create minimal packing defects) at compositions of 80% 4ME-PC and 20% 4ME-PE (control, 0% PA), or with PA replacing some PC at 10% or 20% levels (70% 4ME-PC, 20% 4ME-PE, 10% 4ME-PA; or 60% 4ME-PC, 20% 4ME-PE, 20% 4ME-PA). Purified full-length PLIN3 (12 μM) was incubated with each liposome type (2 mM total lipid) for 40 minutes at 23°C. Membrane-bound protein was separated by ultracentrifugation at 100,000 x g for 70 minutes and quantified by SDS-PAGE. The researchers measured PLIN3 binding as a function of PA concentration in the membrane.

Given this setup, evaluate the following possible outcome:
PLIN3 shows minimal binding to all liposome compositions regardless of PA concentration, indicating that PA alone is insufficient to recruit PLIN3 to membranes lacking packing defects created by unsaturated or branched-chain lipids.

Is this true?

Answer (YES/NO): NO